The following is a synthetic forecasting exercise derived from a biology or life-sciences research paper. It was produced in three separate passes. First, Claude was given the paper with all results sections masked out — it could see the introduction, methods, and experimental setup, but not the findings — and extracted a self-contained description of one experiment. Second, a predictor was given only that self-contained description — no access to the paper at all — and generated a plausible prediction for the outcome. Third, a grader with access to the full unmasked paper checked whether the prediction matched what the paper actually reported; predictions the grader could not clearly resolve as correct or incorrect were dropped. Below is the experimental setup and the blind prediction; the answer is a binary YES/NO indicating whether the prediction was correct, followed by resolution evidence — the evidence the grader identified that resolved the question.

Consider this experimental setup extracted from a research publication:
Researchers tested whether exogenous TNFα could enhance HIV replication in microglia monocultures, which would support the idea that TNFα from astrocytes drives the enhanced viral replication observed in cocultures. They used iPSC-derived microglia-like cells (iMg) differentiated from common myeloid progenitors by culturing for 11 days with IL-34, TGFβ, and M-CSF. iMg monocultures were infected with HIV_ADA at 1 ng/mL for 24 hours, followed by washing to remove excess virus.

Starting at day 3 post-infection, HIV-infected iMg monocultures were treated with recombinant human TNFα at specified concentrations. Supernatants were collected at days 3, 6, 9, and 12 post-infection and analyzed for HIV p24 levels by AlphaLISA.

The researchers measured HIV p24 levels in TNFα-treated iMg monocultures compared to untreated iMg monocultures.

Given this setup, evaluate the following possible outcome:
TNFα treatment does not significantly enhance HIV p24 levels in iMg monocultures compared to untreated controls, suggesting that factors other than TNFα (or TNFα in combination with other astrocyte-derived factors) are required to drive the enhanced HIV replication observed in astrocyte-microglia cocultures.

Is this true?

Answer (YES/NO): NO